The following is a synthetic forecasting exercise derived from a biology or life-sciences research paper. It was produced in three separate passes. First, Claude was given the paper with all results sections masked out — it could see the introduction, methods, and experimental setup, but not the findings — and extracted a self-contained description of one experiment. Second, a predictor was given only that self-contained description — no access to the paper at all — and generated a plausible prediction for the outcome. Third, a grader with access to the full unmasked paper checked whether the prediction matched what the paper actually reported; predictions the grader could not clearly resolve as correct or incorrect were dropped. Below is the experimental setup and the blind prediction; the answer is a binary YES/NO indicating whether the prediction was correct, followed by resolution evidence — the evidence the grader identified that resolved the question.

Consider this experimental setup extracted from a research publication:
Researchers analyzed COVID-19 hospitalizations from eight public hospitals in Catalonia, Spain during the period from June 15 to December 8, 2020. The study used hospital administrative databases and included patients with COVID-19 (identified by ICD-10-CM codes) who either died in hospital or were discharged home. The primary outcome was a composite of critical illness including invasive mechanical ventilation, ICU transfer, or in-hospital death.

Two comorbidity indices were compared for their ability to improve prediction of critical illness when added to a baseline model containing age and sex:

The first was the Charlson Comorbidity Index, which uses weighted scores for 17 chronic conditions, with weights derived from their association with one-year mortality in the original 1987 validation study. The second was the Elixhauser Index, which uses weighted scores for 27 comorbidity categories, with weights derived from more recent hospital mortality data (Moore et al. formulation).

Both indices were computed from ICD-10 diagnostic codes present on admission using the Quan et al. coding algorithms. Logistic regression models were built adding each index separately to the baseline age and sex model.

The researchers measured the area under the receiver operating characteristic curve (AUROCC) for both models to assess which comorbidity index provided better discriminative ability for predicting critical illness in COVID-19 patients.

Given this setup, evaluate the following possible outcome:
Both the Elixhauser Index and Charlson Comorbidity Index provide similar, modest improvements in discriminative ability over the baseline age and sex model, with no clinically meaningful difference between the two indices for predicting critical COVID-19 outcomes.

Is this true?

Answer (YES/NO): YES